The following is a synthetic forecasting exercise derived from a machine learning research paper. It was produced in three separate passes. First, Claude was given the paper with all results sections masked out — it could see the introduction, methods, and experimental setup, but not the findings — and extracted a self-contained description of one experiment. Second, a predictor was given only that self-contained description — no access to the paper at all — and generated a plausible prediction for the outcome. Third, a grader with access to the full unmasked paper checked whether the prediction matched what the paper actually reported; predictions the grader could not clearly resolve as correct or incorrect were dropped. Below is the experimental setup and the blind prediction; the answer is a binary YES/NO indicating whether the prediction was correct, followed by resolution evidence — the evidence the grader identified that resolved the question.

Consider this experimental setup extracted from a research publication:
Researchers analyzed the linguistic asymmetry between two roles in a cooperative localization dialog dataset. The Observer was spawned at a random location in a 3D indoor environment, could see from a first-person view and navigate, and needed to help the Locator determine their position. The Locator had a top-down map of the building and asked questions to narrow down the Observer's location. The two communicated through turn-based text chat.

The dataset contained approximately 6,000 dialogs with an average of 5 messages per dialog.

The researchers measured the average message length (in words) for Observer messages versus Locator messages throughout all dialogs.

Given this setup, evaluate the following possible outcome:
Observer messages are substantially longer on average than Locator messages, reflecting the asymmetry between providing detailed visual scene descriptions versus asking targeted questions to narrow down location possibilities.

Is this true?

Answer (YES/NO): YES